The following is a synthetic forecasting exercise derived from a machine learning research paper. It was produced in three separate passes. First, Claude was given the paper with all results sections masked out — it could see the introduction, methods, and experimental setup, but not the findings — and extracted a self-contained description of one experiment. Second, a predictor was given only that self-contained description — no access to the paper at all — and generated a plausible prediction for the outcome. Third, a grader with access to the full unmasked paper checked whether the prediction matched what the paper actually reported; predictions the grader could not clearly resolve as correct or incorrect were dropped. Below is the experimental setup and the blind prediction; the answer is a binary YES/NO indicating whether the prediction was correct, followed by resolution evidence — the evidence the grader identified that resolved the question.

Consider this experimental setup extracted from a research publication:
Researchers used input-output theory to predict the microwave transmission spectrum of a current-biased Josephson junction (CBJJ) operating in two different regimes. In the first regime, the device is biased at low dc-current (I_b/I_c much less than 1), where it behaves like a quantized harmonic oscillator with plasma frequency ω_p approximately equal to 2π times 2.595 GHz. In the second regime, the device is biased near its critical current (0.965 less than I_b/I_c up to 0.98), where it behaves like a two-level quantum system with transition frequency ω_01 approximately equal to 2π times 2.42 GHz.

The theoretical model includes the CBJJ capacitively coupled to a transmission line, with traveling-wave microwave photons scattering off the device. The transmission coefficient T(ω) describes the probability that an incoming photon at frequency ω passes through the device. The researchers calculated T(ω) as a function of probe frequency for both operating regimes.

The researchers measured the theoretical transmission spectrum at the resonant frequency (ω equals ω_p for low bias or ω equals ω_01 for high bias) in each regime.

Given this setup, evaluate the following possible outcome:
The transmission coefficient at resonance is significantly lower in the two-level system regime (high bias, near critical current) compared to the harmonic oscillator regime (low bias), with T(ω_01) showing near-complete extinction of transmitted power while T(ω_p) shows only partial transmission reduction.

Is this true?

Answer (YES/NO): NO